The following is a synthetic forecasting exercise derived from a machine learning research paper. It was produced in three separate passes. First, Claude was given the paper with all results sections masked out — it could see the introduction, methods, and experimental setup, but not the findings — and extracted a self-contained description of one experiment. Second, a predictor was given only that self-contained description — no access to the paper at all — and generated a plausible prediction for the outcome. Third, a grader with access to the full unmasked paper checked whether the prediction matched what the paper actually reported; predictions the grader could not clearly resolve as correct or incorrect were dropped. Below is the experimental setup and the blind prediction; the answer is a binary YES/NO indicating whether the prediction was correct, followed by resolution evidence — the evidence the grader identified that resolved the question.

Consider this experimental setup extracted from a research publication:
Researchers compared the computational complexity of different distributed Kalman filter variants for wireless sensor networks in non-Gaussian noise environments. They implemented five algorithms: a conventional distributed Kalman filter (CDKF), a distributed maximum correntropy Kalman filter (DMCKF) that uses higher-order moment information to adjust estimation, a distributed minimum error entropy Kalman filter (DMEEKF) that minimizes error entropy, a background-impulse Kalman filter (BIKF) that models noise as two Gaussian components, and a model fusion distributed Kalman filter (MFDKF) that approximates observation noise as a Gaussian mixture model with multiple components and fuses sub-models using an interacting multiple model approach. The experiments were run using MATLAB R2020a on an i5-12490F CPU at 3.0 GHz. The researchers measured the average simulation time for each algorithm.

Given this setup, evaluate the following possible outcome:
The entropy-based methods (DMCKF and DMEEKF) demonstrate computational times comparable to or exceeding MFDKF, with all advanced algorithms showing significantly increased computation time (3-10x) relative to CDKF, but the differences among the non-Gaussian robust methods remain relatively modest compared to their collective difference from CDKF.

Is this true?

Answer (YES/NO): NO